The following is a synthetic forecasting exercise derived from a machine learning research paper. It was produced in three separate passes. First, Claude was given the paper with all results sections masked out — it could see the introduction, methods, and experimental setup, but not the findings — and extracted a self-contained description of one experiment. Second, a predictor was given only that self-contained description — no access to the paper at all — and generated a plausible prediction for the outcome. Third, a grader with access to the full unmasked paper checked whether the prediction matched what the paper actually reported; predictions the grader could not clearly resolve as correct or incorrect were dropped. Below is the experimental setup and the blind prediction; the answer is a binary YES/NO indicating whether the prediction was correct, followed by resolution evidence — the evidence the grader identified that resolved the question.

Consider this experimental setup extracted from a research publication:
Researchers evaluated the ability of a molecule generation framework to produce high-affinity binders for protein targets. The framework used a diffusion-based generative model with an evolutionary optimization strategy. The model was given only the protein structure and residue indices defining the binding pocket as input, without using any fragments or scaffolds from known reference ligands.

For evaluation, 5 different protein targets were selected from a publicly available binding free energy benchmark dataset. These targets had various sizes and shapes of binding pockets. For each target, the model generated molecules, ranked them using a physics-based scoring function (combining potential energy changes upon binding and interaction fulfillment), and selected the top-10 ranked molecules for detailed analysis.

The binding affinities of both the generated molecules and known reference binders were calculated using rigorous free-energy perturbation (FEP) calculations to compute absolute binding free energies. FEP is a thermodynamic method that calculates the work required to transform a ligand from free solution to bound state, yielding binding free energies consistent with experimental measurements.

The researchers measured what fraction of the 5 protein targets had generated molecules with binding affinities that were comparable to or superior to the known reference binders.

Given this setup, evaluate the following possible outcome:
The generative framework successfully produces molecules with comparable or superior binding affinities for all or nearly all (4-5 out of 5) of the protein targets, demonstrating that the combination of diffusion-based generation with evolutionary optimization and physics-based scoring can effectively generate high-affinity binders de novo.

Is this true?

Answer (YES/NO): YES